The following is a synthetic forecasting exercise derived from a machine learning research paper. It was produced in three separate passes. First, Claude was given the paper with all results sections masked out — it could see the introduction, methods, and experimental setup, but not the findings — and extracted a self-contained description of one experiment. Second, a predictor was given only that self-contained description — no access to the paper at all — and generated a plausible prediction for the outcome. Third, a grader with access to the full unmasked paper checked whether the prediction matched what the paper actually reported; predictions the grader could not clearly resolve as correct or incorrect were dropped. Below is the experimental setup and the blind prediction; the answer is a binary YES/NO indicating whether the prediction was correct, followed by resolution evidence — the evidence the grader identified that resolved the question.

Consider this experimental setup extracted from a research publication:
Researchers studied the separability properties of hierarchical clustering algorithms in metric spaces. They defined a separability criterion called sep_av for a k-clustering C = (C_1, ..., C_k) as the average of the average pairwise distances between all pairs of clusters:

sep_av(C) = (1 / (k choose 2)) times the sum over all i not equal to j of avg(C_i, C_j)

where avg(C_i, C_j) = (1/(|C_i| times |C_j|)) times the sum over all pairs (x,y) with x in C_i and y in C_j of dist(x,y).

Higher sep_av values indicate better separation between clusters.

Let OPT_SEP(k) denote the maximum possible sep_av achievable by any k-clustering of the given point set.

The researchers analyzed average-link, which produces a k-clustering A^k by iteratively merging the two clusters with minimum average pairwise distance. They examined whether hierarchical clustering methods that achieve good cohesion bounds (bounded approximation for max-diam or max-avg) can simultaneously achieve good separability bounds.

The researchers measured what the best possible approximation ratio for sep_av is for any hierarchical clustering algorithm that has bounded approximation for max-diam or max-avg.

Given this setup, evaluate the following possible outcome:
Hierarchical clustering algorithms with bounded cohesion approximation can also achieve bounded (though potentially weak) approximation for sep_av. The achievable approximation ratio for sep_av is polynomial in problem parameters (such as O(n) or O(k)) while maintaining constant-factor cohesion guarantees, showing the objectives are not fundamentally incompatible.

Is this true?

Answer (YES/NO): YES